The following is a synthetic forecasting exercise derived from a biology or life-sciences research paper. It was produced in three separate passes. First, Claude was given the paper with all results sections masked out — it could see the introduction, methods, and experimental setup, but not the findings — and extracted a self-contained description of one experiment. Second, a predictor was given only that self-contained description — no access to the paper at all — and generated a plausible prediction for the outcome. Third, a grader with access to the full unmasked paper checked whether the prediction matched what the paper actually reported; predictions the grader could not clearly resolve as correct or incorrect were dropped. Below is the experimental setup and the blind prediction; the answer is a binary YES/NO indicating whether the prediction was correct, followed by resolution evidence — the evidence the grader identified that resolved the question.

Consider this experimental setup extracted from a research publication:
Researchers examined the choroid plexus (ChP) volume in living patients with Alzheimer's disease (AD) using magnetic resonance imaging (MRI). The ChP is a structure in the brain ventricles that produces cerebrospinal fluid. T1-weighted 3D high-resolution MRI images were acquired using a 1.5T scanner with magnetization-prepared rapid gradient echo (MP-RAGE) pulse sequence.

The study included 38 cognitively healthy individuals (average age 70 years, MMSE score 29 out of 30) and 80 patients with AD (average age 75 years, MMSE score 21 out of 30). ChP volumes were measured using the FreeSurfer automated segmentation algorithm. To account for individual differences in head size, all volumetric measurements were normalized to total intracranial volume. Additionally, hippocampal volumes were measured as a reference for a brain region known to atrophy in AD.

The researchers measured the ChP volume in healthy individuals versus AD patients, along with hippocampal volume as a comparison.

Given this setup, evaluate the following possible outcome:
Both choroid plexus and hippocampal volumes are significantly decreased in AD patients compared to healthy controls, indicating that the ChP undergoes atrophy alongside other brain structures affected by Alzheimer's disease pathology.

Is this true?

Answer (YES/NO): NO